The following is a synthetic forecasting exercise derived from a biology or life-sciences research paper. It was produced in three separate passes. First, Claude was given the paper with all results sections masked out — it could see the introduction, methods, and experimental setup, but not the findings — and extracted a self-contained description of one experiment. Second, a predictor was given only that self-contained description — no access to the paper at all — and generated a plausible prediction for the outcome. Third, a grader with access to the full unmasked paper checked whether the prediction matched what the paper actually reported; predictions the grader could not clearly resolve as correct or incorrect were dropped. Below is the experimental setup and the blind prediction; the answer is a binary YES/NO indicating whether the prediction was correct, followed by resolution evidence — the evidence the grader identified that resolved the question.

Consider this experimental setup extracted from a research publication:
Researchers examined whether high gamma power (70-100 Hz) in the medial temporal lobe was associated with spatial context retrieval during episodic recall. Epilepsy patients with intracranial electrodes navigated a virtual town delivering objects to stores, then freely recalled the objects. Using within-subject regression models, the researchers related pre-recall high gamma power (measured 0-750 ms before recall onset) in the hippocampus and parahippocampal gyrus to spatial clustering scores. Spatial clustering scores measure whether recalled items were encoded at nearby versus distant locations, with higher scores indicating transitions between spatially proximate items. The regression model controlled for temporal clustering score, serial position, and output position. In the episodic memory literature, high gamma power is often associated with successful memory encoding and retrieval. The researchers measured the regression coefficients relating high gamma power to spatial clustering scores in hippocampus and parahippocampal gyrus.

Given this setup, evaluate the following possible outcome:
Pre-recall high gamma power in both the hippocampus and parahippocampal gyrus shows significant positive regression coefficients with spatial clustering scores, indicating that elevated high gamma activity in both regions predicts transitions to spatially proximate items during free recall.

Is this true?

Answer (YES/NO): NO